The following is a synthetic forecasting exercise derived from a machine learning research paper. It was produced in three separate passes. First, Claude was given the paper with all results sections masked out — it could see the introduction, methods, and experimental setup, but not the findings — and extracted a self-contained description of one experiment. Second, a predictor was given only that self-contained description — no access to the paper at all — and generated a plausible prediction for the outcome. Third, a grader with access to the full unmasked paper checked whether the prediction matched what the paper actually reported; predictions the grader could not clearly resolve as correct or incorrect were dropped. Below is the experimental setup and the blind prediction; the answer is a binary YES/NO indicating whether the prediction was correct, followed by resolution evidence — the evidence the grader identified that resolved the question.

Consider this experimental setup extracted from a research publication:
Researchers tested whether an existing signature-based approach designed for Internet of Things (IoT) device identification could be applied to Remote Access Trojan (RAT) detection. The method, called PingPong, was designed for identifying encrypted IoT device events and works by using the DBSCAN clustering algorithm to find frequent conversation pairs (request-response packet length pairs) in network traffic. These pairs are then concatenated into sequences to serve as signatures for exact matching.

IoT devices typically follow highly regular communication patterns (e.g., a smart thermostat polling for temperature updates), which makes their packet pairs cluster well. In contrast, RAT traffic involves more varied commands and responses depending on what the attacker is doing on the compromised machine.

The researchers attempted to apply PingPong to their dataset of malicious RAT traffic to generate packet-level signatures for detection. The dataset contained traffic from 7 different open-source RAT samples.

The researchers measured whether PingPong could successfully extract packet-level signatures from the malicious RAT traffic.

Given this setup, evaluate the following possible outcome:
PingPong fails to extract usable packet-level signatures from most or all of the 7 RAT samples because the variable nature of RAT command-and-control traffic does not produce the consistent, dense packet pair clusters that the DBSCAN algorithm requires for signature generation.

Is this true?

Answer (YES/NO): YES